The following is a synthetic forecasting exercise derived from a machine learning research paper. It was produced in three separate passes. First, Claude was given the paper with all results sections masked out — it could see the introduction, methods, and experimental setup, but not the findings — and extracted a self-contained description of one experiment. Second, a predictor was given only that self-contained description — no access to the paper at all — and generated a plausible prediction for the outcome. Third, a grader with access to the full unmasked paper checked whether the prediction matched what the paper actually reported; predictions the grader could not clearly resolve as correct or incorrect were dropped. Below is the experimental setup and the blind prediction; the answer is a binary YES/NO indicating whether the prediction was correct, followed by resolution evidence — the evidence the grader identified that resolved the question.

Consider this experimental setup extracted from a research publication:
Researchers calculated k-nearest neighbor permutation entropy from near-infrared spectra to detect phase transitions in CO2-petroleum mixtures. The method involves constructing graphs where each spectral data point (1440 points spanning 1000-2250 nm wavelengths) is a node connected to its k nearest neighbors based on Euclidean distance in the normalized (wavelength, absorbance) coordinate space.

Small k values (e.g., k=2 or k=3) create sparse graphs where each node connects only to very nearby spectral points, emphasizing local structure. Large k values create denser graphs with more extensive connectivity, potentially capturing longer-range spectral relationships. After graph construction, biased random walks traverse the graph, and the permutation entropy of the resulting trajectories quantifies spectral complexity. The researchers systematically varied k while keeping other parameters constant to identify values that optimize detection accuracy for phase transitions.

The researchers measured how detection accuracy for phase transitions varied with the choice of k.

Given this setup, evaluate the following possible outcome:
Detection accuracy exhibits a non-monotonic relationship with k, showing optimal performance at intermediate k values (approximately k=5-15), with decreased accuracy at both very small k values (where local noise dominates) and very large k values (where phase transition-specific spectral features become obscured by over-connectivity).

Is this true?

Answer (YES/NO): NO